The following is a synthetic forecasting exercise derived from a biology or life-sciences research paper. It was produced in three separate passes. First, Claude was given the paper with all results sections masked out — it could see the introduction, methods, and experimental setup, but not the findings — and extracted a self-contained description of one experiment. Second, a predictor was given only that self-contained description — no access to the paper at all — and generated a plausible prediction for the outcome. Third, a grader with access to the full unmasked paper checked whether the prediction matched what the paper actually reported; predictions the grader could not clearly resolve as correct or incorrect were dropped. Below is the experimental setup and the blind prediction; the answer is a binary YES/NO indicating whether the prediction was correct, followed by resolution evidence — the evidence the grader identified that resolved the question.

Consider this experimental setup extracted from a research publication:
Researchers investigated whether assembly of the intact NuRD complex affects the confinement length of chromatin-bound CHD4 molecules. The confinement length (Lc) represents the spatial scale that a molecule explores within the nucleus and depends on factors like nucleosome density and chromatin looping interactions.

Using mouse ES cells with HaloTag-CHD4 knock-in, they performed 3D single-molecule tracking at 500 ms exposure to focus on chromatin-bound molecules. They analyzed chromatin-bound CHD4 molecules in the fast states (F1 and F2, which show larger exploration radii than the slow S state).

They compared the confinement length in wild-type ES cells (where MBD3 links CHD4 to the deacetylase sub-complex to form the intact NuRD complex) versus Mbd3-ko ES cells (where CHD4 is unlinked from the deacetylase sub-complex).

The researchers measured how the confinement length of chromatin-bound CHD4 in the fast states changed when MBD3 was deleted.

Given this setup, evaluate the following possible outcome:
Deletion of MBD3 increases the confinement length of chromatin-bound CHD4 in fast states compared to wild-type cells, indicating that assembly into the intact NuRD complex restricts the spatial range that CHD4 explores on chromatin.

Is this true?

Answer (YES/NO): NO